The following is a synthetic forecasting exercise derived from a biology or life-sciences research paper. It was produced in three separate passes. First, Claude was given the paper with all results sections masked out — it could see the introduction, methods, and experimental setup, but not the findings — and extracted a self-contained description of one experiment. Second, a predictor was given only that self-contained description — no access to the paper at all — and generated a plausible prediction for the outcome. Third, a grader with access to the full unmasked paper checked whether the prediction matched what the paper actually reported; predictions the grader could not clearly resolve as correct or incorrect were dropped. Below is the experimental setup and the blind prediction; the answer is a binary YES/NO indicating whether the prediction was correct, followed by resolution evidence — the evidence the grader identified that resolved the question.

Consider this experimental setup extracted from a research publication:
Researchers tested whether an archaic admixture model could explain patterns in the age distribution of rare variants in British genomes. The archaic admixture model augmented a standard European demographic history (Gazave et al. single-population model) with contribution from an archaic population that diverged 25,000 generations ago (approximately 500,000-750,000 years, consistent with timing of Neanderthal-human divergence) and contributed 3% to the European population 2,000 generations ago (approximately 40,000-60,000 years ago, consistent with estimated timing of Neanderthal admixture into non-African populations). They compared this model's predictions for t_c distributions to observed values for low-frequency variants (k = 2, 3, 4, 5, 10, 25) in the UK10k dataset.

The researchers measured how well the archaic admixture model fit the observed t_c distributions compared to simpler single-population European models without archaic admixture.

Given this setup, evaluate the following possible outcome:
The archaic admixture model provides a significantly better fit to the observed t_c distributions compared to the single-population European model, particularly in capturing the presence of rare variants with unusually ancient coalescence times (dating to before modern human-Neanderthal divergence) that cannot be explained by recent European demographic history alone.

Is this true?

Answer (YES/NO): NO